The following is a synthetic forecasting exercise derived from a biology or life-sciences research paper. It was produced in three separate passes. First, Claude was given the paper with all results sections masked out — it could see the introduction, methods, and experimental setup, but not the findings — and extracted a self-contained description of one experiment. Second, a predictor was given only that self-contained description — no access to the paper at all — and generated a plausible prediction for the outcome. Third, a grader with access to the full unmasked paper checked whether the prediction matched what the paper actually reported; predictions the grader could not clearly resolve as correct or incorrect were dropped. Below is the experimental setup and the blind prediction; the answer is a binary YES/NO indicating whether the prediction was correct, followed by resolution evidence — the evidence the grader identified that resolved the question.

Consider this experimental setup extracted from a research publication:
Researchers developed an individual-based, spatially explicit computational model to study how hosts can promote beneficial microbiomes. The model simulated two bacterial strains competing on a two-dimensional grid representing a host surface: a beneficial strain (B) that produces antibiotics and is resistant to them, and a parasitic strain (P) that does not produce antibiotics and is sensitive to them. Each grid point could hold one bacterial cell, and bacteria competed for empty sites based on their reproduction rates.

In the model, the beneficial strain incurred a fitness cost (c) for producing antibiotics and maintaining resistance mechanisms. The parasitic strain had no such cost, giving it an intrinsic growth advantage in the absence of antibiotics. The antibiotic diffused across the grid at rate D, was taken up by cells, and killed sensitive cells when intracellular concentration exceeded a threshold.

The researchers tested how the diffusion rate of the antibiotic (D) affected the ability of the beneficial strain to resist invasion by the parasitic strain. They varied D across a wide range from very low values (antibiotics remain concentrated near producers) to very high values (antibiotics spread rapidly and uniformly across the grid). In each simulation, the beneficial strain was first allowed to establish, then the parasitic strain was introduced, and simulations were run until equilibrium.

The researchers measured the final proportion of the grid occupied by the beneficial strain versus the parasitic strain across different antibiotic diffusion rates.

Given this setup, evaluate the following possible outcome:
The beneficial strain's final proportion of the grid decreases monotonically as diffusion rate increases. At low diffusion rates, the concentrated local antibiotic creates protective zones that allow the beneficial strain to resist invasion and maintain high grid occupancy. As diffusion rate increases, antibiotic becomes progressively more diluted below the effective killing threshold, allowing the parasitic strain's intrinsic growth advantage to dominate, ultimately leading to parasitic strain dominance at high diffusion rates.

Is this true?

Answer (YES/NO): NO